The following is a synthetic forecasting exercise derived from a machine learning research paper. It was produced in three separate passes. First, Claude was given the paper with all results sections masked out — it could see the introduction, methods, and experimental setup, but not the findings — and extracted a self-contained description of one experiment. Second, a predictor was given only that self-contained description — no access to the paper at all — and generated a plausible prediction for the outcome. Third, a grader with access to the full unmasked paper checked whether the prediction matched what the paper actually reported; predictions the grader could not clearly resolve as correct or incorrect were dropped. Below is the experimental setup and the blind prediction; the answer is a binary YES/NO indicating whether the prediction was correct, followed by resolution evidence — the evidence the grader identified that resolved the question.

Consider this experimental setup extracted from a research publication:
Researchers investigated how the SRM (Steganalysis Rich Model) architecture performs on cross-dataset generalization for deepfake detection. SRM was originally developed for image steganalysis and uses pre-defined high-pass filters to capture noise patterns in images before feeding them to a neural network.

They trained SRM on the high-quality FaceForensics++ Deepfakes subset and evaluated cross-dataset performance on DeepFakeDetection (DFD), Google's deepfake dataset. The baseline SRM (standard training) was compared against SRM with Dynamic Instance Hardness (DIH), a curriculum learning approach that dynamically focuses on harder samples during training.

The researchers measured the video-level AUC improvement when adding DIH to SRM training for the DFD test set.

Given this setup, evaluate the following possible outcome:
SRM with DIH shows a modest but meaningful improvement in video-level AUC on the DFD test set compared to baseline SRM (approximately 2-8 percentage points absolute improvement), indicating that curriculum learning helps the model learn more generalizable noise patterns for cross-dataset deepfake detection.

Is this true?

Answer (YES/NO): YES